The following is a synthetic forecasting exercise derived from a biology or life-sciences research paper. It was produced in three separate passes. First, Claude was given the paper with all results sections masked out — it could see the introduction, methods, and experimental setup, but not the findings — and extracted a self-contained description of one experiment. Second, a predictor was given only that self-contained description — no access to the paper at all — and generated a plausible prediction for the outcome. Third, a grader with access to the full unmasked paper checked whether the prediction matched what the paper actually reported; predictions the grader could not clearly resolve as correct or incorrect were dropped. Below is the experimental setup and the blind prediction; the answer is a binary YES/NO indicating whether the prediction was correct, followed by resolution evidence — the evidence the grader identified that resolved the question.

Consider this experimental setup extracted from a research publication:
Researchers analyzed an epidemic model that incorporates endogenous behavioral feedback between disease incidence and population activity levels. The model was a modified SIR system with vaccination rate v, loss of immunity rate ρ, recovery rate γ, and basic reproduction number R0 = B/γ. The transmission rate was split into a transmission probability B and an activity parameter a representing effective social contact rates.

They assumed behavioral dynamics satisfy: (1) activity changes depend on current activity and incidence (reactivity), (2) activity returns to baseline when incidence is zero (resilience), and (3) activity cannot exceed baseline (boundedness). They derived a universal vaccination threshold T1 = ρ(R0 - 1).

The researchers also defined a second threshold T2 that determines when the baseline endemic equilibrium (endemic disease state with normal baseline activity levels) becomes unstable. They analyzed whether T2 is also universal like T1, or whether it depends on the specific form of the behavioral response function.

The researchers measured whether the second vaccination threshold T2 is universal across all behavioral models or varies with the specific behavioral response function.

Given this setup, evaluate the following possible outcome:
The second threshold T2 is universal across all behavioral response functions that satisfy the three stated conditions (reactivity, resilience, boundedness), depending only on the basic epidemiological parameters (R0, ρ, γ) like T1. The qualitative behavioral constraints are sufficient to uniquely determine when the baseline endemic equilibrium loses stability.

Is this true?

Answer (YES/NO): NO